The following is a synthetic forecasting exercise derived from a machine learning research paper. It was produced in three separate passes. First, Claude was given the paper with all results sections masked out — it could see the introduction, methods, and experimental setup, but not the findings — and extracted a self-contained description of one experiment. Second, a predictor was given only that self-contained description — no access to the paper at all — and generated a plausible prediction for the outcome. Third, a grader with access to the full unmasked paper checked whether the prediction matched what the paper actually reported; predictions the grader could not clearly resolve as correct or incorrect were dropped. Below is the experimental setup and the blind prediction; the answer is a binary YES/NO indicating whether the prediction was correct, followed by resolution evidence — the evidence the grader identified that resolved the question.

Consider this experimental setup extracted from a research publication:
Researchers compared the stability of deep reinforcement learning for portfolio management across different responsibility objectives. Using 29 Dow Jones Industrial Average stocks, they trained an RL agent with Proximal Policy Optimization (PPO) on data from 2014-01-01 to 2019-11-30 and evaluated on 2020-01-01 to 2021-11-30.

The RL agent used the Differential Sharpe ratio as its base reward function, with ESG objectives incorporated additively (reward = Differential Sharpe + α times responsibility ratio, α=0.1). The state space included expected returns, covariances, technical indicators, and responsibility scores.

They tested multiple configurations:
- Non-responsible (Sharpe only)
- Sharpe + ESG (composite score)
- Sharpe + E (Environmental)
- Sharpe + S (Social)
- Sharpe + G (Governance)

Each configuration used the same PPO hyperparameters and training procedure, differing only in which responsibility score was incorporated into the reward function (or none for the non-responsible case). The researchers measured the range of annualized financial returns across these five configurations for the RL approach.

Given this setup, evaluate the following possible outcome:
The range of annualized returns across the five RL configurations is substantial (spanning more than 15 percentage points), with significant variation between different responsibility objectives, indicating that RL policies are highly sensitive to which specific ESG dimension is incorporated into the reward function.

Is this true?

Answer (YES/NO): NO